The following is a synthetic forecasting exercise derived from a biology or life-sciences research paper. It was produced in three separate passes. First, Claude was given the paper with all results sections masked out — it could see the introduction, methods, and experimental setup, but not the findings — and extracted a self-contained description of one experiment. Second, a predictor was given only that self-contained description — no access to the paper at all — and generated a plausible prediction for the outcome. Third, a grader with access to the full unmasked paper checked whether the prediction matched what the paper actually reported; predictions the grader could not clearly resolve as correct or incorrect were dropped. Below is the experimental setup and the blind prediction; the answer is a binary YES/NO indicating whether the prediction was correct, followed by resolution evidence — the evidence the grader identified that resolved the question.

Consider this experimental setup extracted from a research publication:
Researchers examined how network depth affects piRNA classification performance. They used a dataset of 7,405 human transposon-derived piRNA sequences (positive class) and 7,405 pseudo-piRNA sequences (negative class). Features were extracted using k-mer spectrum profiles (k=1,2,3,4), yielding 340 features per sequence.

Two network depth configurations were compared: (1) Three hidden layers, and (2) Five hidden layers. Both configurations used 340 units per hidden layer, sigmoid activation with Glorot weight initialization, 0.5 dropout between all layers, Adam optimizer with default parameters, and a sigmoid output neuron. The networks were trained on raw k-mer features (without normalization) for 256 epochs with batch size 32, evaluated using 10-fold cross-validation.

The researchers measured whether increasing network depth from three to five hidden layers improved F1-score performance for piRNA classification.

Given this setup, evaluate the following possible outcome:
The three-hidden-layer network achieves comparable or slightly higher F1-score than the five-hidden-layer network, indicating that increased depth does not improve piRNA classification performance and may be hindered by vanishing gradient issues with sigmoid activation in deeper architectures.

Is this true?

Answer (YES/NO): YES